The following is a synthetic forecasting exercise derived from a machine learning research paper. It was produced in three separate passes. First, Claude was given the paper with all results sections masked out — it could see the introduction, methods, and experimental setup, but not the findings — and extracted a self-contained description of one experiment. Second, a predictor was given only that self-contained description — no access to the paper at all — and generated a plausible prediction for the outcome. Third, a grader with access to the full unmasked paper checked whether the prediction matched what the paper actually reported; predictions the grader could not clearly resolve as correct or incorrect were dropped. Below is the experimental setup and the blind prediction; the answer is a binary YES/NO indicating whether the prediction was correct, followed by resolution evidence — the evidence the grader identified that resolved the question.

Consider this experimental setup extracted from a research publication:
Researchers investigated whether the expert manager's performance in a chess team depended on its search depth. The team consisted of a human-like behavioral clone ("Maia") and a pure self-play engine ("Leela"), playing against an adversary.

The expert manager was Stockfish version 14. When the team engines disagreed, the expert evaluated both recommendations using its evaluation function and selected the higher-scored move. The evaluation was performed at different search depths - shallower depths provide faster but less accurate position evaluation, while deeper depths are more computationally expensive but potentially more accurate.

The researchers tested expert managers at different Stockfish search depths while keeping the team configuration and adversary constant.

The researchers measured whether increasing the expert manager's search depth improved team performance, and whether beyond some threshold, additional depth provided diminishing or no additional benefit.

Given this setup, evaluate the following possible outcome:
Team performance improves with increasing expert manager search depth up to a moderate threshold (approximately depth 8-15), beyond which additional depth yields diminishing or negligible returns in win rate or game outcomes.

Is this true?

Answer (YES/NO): NO